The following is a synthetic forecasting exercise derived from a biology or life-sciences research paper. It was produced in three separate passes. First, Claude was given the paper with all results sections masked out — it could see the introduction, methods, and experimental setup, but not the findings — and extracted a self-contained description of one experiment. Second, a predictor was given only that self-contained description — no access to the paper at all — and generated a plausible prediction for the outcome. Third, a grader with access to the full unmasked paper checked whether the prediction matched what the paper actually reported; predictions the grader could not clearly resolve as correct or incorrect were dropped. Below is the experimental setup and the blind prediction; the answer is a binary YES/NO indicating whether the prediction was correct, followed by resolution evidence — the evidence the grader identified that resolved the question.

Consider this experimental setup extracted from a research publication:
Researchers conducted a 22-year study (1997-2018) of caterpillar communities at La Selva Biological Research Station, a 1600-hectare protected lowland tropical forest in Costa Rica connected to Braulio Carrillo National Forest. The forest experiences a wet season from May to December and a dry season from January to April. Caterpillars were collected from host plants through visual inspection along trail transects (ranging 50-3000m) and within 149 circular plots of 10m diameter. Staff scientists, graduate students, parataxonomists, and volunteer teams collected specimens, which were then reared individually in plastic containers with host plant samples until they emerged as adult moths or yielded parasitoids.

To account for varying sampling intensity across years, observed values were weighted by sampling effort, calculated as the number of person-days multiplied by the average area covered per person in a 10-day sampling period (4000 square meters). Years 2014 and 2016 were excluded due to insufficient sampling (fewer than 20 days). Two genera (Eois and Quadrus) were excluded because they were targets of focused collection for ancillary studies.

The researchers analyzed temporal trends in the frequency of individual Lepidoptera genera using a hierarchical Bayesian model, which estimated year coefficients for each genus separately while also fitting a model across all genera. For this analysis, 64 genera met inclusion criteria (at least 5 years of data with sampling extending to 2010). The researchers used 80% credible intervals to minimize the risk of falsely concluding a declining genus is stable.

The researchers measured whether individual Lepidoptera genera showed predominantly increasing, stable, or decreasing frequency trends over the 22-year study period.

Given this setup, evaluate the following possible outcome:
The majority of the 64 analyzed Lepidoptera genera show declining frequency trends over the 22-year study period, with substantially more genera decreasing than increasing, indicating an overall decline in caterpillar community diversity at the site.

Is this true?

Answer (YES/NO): NO